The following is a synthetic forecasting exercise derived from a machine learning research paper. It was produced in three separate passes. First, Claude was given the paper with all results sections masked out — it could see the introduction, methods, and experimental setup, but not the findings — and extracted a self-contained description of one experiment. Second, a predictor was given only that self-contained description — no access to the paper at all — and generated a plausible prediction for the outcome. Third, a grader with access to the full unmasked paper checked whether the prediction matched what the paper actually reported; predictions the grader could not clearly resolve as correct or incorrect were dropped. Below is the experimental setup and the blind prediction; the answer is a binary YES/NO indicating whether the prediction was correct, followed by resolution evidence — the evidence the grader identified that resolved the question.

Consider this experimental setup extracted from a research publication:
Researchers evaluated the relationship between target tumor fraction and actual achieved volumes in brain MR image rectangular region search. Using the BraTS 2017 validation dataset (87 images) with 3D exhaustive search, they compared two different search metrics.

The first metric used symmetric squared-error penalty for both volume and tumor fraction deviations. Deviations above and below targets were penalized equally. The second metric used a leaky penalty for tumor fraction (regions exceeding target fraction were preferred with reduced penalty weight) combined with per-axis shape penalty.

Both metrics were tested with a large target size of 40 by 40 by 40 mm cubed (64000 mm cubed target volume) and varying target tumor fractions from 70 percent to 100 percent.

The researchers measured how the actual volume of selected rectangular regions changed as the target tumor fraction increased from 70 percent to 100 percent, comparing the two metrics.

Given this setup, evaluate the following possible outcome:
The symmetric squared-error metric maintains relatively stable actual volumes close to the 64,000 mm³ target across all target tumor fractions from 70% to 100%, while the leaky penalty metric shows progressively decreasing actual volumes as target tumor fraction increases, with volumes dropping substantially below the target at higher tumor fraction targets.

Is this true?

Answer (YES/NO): YES